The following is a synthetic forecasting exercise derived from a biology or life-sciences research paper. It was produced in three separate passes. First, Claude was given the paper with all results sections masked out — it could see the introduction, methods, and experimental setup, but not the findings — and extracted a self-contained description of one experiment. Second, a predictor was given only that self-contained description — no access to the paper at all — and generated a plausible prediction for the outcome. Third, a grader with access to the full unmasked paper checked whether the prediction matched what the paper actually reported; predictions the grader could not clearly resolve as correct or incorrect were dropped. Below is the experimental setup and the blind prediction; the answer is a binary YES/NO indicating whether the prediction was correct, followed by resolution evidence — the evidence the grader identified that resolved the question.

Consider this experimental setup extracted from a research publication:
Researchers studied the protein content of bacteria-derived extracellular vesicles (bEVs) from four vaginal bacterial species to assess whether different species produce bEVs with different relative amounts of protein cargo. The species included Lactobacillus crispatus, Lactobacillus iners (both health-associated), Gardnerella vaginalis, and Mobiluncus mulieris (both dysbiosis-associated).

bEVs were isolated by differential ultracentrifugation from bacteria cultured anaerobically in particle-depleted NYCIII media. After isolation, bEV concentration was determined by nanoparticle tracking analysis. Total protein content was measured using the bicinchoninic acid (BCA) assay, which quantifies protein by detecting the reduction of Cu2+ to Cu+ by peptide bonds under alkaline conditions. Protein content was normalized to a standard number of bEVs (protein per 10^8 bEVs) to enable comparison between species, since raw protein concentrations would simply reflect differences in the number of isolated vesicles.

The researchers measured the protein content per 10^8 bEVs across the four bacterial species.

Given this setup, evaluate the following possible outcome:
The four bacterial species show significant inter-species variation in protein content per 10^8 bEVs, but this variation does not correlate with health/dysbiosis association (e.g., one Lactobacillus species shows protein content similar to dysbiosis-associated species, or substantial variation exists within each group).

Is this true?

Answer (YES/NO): NO